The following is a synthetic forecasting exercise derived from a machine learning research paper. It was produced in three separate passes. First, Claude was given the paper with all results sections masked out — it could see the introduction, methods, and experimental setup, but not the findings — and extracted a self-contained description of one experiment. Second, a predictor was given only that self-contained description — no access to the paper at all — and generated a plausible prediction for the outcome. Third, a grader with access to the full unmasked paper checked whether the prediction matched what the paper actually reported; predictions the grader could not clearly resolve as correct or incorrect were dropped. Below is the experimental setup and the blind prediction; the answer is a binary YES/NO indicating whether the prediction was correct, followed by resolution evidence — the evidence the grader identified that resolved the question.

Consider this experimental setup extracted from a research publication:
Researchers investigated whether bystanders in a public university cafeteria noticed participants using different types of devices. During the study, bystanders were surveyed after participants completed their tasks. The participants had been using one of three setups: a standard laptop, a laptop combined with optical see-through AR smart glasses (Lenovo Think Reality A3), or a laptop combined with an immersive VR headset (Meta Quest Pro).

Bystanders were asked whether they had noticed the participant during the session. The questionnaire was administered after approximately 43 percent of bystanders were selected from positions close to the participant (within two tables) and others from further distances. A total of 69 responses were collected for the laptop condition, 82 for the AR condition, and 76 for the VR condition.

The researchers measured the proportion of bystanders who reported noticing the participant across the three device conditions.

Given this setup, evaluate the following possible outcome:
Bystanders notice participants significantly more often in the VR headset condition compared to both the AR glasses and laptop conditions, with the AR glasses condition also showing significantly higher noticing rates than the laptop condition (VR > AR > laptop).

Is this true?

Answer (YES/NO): NO